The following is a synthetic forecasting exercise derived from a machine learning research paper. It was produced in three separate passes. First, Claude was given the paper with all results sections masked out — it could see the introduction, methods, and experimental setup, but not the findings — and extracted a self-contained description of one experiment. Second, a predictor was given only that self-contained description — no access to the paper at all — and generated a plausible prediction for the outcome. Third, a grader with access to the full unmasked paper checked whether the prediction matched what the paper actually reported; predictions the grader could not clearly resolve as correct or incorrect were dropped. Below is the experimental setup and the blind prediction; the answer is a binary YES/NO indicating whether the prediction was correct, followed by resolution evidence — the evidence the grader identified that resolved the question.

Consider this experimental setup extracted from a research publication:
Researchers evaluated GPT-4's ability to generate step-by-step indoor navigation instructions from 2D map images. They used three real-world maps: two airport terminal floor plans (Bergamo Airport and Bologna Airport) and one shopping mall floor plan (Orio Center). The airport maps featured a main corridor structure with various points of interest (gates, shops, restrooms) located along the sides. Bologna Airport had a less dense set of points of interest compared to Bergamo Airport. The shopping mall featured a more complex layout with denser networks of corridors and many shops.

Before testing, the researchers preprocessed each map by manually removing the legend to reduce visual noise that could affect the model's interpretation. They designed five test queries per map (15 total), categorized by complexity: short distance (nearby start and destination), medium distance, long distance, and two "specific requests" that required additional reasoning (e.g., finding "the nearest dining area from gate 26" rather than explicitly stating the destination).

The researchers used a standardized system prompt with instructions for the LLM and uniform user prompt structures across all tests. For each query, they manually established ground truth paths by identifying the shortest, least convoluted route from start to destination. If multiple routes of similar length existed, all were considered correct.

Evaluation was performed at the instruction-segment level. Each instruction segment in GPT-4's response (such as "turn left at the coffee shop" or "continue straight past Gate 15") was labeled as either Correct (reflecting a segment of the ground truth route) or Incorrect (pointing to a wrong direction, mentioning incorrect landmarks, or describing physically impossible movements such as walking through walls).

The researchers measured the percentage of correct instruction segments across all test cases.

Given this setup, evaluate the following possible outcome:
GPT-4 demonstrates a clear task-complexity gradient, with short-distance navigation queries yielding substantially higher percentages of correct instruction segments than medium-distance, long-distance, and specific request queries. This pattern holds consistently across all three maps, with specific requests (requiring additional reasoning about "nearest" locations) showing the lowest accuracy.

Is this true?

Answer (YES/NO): NO